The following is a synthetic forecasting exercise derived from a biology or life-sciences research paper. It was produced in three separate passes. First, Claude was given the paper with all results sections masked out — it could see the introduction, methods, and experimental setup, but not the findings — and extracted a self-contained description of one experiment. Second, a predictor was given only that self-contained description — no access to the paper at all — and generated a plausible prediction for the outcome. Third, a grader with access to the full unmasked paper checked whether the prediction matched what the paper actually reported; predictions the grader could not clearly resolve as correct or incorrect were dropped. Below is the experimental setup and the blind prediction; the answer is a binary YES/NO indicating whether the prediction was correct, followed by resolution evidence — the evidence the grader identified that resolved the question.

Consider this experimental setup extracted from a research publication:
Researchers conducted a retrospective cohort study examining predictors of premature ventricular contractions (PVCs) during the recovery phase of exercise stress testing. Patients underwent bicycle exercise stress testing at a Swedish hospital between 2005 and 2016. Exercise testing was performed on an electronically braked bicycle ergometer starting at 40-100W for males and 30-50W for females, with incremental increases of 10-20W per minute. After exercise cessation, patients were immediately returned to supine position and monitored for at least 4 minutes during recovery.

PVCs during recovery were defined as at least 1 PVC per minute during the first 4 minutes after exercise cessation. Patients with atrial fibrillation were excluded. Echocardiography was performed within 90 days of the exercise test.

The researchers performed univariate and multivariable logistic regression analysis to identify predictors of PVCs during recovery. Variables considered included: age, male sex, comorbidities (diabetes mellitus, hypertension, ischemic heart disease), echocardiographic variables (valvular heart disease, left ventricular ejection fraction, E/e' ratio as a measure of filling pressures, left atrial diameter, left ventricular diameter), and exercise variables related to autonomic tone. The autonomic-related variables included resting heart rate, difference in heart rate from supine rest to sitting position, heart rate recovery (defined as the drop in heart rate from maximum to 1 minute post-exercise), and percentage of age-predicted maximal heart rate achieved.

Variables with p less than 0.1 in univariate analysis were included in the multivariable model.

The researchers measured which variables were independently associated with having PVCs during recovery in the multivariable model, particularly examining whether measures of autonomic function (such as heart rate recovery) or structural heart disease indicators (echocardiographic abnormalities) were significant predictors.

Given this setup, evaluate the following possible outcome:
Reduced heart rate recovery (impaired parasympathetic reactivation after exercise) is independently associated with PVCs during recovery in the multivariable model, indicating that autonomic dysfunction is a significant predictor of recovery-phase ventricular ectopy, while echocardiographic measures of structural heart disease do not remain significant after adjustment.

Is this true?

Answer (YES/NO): NO